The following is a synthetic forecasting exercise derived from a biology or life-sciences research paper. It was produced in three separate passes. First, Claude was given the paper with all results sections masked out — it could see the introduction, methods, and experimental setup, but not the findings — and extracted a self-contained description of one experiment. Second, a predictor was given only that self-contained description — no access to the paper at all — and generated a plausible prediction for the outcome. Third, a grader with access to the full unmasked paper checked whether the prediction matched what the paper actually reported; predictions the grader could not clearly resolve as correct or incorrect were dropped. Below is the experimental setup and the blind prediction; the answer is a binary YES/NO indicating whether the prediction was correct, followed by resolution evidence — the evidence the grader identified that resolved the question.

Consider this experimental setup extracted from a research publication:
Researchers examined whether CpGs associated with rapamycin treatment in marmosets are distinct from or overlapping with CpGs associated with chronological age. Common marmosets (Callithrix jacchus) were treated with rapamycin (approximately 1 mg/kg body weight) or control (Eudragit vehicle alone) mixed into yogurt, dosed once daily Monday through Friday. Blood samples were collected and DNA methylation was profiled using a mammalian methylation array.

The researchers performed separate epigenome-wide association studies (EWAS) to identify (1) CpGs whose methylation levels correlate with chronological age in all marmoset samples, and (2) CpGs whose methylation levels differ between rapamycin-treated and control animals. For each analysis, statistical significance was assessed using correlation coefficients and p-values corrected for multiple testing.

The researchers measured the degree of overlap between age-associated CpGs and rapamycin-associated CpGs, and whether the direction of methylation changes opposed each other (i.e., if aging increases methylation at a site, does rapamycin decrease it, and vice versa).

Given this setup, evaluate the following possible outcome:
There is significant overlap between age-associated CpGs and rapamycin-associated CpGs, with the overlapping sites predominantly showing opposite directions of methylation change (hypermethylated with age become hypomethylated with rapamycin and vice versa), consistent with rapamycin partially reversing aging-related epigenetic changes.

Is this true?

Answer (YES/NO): NO